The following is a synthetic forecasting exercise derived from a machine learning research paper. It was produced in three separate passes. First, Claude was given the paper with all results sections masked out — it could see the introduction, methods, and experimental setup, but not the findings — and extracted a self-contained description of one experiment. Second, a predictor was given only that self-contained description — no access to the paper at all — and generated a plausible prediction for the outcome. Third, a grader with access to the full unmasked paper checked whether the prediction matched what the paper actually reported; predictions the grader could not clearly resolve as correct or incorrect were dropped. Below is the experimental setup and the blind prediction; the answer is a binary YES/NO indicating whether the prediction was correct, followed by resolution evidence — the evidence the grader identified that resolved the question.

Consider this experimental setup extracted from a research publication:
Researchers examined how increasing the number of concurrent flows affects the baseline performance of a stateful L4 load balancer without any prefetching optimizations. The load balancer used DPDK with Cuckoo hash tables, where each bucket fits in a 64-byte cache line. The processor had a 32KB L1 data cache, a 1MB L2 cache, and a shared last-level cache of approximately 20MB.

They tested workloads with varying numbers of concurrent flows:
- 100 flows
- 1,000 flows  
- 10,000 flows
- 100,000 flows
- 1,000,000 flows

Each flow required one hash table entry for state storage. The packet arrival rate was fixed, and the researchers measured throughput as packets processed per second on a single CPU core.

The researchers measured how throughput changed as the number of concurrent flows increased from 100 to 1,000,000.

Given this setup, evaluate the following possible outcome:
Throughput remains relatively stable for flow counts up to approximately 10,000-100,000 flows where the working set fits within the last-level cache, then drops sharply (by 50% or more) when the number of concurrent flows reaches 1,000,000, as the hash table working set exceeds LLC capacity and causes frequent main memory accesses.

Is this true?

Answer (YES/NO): NO